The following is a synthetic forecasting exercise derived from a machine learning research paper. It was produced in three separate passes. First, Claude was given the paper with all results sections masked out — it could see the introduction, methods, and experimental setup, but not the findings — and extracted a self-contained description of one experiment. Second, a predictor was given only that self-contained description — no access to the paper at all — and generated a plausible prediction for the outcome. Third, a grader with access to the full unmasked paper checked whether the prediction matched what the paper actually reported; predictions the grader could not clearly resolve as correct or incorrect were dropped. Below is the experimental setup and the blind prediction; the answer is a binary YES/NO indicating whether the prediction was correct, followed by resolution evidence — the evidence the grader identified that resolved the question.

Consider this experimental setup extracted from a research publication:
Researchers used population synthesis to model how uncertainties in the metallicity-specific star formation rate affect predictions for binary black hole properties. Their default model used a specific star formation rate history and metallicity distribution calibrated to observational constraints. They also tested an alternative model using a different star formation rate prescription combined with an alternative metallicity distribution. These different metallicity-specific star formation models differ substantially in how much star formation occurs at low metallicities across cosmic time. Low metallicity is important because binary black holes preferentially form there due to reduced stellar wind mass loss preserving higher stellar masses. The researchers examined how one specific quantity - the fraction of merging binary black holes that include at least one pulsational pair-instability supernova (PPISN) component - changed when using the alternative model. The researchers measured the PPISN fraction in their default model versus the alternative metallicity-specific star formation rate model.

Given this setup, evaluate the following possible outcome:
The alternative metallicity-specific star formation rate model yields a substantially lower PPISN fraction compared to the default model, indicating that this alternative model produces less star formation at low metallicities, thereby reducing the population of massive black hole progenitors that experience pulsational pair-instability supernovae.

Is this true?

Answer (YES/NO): NO